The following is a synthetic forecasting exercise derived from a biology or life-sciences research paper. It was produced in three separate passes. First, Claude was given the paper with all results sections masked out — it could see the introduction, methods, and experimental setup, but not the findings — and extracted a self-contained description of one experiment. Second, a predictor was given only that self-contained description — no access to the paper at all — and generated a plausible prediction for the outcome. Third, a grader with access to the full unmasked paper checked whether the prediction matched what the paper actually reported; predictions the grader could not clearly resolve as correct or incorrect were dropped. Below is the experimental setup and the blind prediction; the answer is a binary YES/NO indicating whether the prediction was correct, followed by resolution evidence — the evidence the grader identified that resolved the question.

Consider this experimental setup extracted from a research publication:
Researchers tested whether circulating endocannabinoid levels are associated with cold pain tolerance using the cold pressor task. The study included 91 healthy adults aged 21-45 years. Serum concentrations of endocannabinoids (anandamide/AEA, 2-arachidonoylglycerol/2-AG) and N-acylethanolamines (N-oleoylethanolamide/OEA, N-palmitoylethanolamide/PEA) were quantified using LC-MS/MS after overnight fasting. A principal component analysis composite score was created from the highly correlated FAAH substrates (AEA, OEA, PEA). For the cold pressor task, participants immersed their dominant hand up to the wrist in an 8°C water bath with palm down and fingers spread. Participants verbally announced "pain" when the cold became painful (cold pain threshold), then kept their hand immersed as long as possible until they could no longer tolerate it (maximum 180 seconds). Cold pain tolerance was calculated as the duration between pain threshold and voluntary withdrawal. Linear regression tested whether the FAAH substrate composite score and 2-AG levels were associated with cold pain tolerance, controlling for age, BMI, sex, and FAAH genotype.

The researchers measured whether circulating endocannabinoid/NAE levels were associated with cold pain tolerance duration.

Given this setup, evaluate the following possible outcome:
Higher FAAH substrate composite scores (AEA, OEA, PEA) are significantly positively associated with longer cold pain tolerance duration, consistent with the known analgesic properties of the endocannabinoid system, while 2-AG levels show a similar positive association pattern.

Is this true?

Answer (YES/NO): NO